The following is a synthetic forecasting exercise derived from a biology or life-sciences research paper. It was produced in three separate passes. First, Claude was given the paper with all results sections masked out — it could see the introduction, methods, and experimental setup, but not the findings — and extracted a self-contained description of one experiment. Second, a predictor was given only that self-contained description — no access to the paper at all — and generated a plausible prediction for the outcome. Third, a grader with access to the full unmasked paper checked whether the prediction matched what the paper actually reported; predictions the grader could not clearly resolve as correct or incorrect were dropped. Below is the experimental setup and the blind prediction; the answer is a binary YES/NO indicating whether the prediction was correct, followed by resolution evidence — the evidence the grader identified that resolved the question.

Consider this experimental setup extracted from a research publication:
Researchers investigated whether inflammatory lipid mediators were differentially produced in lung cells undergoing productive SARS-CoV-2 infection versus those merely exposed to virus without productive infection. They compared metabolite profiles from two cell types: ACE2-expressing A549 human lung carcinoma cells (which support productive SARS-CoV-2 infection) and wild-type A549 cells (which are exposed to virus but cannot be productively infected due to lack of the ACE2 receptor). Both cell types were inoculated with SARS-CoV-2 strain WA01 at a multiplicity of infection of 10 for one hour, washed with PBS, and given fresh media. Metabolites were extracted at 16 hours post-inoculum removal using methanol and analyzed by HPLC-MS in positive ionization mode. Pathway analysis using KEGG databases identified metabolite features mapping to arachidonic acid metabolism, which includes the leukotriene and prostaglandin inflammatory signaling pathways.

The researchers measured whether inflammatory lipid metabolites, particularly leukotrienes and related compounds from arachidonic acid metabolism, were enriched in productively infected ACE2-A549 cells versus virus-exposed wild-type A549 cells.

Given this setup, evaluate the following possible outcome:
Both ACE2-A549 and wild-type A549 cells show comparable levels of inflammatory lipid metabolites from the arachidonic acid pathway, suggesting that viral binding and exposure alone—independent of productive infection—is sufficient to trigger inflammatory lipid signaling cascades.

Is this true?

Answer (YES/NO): NO